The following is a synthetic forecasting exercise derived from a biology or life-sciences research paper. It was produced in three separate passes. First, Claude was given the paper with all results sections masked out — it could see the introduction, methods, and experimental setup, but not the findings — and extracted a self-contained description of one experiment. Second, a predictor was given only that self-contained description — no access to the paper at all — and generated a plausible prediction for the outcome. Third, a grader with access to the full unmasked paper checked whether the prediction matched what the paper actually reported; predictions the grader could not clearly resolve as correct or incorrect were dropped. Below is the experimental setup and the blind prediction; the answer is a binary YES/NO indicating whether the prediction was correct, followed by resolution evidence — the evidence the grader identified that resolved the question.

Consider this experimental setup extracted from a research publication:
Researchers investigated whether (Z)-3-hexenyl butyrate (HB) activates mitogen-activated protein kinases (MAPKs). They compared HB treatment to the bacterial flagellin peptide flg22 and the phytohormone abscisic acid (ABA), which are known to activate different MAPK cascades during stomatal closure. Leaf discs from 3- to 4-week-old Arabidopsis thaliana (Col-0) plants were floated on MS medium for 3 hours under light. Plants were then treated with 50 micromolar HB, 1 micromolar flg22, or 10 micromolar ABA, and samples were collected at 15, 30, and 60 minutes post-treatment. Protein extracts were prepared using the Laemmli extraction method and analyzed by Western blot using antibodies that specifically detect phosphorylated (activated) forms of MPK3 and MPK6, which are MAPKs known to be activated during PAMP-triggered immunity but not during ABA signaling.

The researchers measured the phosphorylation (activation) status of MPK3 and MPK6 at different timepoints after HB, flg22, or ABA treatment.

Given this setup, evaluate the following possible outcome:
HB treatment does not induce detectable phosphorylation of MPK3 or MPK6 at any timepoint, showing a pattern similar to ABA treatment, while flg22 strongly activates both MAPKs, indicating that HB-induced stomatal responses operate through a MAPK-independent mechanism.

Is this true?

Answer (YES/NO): NO